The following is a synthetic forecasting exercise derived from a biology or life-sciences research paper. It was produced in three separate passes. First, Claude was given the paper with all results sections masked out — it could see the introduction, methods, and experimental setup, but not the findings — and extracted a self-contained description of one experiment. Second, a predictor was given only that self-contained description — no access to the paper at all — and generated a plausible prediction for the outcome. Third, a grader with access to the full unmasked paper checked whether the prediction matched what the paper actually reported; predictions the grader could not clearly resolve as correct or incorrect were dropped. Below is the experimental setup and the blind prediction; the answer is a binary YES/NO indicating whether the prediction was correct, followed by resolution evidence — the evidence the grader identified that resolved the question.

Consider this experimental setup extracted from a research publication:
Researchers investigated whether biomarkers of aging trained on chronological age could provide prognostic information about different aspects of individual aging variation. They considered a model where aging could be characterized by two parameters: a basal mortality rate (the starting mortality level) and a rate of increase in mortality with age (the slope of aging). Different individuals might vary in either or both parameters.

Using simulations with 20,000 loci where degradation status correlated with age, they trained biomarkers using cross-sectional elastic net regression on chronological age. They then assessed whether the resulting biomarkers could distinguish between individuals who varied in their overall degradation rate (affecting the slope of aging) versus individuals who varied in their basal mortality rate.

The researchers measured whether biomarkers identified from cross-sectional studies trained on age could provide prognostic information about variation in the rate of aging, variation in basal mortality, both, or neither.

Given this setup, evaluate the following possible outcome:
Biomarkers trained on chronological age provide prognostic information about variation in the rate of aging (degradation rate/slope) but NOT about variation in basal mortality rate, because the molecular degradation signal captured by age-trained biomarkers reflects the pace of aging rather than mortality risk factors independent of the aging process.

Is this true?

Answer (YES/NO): YES